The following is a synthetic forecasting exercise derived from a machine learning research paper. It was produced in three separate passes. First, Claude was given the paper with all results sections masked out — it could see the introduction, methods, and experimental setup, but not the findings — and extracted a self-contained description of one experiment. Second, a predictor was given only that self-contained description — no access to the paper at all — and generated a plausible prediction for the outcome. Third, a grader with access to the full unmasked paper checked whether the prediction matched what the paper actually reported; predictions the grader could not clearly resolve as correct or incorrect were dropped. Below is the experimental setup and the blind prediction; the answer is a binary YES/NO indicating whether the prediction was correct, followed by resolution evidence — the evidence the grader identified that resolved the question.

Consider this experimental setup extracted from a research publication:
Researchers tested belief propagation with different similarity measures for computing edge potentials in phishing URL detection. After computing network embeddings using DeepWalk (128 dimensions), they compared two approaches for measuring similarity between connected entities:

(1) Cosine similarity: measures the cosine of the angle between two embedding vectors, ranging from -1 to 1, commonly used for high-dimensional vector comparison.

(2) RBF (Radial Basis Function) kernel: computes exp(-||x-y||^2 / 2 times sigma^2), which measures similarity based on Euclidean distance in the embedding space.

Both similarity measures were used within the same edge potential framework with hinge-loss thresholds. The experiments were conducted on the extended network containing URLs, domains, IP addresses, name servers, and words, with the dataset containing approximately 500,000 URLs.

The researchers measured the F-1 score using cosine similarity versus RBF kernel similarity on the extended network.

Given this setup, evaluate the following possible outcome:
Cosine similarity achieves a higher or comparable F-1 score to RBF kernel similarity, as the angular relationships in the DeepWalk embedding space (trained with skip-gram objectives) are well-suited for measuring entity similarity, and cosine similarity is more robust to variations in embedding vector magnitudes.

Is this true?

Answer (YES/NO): YES